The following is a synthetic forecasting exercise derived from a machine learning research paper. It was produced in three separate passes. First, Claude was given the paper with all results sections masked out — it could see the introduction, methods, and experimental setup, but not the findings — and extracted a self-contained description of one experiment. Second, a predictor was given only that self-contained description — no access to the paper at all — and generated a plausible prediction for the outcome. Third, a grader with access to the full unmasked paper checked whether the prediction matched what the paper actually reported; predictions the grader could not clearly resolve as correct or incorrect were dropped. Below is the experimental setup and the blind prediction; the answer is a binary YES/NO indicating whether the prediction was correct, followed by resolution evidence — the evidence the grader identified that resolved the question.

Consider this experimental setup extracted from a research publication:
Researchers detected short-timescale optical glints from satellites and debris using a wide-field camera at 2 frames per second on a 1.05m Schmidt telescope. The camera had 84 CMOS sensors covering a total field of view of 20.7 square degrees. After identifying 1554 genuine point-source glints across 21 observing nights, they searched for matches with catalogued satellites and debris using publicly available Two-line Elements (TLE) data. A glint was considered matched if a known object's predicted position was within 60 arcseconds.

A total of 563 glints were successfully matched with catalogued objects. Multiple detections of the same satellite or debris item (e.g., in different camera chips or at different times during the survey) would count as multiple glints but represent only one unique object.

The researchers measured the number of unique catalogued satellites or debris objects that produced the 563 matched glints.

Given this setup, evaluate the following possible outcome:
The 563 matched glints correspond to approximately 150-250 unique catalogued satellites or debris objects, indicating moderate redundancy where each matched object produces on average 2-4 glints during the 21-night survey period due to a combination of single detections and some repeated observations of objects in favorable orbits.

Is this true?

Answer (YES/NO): NO